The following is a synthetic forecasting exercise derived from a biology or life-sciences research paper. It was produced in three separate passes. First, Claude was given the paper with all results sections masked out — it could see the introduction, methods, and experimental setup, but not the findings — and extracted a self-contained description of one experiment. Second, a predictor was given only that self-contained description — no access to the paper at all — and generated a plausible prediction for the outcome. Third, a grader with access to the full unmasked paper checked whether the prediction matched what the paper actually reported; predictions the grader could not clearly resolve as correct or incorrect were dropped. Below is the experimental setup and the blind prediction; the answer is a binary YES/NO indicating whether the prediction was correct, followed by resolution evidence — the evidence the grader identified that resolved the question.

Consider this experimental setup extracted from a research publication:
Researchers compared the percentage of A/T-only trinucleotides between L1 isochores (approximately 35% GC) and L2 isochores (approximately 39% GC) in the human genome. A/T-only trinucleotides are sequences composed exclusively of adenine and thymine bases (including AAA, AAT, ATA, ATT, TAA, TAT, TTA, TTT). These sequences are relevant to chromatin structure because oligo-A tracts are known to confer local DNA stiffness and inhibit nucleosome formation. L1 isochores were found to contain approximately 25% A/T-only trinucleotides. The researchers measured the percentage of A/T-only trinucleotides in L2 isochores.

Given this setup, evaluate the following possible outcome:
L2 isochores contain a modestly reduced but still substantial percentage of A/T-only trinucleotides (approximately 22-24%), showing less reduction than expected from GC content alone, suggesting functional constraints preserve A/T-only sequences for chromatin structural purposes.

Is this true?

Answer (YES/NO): NO